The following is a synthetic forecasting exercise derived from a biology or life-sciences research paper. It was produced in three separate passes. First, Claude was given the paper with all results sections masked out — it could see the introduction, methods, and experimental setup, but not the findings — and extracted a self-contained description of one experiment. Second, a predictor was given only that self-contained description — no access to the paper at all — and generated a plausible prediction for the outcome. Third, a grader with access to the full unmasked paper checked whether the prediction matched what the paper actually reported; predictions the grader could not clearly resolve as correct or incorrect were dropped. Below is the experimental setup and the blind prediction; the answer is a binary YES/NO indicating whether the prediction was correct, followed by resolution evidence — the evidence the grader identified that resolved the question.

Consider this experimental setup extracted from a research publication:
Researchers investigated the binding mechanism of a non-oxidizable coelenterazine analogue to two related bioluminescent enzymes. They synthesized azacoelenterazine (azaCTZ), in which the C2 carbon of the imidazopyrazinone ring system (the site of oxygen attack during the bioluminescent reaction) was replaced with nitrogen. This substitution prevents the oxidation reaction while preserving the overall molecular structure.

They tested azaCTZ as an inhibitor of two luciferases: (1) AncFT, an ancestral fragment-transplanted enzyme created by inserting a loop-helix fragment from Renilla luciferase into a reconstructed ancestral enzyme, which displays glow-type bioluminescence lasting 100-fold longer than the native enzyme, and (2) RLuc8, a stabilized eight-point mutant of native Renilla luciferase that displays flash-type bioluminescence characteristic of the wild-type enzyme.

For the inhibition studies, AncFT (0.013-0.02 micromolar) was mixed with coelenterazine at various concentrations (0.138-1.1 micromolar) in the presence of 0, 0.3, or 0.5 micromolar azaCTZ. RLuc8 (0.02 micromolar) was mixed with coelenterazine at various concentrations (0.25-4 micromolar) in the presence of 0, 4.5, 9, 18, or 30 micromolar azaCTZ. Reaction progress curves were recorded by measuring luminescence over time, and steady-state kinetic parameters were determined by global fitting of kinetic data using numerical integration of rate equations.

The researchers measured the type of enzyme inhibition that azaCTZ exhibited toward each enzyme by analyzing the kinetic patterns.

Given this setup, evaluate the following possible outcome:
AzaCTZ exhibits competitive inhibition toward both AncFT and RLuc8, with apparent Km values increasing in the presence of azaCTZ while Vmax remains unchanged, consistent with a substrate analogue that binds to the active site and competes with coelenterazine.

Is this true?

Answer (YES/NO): NO